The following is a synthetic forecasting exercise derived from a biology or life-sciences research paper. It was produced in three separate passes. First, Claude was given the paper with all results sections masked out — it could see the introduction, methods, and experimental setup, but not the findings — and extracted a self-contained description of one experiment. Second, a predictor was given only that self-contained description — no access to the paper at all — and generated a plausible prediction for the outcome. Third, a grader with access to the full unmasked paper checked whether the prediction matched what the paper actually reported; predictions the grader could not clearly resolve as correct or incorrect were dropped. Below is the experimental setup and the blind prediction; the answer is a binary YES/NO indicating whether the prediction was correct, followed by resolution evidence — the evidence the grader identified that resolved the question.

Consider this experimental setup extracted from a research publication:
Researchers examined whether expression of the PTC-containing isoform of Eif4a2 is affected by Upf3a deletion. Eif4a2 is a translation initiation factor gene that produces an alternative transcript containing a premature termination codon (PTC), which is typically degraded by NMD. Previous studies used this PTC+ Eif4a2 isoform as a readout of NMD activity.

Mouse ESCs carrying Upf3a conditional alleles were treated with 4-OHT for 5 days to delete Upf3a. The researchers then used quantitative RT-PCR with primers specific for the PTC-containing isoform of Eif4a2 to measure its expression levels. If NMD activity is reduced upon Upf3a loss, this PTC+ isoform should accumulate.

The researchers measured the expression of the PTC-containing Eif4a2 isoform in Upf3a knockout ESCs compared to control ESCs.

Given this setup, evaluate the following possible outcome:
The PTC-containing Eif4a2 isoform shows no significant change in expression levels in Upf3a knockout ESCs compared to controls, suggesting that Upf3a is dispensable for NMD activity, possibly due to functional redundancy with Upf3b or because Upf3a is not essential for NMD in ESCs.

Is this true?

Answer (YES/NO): YES